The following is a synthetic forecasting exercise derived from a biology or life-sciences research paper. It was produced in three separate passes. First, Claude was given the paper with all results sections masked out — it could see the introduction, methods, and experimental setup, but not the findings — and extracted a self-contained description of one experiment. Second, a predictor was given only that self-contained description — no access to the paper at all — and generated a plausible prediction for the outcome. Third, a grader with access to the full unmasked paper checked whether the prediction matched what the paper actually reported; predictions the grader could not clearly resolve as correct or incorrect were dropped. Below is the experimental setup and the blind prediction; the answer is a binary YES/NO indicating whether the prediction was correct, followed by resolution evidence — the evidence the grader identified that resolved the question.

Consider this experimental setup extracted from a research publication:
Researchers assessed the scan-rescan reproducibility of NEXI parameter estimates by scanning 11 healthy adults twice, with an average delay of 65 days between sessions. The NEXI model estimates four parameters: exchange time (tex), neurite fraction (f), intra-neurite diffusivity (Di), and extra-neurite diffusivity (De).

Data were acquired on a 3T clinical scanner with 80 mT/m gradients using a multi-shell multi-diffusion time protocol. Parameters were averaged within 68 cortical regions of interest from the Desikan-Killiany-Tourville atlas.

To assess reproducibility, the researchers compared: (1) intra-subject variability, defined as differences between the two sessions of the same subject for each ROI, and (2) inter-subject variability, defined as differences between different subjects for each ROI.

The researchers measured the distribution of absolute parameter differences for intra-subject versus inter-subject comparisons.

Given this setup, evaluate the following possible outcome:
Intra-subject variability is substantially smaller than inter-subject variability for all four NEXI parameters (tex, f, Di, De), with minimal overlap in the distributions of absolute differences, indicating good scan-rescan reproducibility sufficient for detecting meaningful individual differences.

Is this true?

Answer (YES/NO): NO